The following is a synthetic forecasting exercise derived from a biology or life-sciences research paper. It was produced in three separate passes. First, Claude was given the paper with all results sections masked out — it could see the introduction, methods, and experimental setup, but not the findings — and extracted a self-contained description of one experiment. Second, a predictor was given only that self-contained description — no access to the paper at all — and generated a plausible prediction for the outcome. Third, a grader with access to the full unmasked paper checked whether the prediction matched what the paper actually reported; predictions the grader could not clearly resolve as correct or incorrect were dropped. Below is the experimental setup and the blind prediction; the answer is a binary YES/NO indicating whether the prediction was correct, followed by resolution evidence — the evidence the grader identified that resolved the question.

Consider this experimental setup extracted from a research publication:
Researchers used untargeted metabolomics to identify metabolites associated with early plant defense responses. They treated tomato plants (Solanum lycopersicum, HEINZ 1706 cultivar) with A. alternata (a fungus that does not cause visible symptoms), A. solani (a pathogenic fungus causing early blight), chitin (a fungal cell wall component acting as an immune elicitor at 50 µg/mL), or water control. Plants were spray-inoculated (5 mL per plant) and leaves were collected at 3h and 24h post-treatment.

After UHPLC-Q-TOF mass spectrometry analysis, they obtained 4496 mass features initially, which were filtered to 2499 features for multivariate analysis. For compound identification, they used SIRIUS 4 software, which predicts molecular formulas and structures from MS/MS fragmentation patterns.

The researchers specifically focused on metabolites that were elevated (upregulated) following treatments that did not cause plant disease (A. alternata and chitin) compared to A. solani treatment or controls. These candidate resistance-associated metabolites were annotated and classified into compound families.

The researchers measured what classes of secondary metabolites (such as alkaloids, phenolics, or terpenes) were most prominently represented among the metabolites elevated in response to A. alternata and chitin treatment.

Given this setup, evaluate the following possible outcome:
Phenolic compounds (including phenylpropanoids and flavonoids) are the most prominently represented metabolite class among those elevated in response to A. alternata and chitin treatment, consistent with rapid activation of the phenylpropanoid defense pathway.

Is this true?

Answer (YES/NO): NO